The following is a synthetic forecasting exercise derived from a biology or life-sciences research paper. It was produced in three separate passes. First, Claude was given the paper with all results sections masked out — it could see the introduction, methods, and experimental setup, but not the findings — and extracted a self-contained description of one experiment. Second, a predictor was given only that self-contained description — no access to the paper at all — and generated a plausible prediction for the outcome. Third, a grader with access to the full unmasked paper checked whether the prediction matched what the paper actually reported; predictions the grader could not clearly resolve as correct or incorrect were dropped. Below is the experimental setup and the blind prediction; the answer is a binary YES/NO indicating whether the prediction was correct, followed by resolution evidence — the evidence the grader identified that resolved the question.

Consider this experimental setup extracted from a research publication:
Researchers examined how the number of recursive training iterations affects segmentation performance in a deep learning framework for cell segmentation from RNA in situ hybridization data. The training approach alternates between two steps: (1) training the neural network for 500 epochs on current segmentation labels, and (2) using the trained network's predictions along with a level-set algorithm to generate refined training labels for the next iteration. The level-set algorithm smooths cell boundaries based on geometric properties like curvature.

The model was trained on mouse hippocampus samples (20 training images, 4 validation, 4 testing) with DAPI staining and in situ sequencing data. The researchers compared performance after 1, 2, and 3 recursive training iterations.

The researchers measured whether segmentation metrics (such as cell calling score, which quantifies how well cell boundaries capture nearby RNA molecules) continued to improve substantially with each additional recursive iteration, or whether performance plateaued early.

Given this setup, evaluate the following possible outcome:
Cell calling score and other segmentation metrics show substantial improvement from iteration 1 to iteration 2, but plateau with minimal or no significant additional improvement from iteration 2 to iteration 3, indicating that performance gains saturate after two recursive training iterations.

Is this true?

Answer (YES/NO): YES